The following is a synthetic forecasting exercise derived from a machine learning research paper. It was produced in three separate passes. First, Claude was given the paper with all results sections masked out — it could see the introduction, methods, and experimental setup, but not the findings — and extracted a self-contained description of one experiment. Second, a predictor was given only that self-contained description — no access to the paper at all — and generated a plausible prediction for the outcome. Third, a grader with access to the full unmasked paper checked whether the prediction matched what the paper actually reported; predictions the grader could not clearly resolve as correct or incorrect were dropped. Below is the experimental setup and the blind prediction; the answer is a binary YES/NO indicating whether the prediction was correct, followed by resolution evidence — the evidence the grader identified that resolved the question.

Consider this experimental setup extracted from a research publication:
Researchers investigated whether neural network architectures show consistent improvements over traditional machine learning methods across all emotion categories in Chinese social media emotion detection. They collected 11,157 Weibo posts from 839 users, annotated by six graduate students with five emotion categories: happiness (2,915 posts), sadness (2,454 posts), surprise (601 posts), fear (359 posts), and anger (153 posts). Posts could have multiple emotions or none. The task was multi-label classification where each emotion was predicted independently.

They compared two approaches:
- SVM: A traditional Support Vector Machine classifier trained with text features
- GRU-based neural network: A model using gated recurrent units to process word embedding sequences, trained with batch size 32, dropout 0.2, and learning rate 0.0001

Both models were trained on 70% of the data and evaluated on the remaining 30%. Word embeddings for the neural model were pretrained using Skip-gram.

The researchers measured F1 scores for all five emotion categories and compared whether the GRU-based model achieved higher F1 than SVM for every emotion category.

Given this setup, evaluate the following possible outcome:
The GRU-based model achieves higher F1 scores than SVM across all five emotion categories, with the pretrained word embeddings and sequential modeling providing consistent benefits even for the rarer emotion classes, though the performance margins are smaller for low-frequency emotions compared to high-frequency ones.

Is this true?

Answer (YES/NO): NO